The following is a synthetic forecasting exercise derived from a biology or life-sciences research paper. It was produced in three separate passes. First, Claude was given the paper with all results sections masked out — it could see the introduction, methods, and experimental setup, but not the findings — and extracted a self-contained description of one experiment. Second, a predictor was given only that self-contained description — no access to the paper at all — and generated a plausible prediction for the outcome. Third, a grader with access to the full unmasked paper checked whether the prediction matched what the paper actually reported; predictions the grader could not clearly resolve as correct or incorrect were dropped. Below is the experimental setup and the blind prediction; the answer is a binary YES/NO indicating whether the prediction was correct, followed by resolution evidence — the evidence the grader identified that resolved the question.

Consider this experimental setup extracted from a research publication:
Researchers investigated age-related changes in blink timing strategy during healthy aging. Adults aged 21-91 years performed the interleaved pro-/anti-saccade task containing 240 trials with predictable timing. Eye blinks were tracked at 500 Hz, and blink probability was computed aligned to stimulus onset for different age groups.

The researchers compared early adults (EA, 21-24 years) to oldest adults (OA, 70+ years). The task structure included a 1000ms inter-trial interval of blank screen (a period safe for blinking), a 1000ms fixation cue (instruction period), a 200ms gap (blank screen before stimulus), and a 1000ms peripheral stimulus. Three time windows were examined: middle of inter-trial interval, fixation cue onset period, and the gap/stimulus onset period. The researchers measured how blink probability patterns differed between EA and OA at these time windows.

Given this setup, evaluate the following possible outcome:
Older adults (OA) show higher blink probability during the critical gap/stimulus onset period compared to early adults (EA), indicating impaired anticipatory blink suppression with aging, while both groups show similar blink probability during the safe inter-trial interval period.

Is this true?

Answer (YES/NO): NO